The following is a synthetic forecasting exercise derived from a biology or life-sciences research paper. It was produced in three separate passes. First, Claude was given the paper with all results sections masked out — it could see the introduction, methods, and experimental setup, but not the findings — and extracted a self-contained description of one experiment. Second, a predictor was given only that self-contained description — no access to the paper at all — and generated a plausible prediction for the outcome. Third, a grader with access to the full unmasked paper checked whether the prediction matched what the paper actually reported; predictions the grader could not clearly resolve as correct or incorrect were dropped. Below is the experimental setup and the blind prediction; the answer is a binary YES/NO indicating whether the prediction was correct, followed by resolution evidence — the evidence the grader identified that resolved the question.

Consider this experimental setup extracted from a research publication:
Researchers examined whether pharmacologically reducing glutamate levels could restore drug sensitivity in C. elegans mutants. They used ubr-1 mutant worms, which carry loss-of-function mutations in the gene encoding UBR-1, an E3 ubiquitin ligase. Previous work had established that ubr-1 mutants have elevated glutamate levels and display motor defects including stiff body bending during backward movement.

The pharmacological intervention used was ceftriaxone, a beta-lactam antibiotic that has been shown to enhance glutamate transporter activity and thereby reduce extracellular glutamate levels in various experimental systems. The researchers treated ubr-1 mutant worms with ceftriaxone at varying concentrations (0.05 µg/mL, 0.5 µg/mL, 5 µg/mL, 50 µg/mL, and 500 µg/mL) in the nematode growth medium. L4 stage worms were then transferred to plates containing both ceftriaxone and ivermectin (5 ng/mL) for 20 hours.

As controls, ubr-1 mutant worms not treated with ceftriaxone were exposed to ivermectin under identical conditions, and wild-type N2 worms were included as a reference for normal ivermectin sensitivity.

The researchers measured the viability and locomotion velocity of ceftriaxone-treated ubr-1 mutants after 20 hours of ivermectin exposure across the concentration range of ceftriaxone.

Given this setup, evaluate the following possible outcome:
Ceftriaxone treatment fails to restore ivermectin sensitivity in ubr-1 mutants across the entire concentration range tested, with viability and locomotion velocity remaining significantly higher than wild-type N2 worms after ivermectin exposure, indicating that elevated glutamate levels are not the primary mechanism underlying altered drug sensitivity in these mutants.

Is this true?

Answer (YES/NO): NO